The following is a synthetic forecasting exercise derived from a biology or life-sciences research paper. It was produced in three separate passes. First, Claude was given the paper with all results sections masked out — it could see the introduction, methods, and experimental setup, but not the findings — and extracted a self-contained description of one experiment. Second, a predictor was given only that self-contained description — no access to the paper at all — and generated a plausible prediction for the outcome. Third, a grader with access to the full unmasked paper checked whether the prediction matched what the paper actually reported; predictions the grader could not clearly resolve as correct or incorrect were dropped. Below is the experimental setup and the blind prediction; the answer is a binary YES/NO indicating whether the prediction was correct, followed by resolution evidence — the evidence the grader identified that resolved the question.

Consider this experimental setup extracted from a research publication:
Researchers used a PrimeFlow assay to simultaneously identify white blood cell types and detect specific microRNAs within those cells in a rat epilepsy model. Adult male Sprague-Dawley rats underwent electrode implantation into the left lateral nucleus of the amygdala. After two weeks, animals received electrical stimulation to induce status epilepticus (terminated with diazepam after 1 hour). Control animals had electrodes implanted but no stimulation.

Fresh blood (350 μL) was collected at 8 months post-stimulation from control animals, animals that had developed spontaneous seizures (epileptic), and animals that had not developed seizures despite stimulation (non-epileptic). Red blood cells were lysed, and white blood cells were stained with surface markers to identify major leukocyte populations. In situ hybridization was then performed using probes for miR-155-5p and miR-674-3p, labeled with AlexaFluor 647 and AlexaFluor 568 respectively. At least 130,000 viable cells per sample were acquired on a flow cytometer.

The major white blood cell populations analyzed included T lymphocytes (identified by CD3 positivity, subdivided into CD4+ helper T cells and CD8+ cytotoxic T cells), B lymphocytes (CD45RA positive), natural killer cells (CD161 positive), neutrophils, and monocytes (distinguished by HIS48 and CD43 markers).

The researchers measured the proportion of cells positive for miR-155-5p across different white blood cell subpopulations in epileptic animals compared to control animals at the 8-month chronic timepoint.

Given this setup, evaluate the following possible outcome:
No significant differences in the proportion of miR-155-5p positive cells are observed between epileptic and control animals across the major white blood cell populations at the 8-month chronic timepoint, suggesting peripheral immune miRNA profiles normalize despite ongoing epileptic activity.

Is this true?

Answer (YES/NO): YES